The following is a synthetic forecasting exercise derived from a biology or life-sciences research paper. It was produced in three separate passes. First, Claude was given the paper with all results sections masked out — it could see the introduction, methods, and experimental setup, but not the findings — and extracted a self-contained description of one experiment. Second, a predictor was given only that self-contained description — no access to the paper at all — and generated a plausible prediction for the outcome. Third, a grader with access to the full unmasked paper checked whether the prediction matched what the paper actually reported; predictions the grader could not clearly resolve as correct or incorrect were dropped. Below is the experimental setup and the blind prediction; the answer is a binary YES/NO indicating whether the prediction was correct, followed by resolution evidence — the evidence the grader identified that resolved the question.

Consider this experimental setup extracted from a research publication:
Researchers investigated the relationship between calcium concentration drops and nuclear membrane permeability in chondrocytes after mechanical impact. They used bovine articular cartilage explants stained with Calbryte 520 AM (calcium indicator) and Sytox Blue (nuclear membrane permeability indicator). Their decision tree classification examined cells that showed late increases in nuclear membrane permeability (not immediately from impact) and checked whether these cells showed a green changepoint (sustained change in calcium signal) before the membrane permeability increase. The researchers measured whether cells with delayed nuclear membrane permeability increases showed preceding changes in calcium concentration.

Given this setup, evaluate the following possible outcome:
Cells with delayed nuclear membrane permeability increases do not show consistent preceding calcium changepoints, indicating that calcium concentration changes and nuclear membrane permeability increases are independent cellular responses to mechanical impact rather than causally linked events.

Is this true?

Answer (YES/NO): NO